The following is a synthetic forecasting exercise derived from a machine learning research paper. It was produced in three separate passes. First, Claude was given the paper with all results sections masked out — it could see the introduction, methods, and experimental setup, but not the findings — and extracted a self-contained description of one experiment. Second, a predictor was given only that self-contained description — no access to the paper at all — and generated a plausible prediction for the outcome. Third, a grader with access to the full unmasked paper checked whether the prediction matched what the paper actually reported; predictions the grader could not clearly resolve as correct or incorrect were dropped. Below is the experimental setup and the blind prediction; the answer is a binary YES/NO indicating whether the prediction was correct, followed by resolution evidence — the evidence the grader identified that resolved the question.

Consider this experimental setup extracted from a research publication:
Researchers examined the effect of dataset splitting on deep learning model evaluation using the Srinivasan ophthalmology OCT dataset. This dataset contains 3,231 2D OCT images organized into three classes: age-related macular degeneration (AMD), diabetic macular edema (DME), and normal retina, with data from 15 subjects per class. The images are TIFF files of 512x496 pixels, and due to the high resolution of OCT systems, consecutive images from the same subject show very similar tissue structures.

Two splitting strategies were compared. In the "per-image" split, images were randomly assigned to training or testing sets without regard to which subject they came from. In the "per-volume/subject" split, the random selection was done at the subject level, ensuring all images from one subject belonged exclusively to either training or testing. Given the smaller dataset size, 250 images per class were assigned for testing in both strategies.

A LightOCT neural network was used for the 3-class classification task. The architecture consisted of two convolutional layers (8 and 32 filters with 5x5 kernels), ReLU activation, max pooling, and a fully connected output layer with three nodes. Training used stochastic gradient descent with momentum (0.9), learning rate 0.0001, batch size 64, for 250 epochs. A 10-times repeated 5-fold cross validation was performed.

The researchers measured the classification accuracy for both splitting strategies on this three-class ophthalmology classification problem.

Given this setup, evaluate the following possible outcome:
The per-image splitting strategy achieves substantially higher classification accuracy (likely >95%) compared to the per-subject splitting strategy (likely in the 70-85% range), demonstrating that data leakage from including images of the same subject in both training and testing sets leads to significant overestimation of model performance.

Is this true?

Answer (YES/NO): NO